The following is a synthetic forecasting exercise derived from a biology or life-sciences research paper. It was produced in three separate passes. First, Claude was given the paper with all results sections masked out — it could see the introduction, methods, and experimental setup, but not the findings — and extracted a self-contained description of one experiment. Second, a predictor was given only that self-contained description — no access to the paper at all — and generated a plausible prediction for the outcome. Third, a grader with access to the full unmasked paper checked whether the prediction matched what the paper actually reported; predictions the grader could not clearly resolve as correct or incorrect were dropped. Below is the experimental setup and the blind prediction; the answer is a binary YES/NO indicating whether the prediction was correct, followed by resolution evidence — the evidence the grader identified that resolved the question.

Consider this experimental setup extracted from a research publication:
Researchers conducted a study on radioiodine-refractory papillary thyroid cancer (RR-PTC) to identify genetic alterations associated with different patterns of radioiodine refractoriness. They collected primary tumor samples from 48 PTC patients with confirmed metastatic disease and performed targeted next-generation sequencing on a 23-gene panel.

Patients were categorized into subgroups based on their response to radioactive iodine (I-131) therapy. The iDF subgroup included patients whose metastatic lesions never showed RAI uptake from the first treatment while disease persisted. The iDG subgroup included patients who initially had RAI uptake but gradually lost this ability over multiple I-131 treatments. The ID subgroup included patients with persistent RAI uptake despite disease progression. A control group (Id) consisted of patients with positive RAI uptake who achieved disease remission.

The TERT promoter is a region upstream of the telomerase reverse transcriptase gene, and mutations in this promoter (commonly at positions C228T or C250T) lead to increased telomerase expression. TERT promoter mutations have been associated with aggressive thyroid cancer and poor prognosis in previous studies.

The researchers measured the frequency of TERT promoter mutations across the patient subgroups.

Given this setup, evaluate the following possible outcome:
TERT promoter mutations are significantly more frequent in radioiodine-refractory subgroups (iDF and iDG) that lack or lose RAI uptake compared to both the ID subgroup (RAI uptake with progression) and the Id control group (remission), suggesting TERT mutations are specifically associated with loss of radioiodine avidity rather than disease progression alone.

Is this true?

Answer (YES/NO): NO